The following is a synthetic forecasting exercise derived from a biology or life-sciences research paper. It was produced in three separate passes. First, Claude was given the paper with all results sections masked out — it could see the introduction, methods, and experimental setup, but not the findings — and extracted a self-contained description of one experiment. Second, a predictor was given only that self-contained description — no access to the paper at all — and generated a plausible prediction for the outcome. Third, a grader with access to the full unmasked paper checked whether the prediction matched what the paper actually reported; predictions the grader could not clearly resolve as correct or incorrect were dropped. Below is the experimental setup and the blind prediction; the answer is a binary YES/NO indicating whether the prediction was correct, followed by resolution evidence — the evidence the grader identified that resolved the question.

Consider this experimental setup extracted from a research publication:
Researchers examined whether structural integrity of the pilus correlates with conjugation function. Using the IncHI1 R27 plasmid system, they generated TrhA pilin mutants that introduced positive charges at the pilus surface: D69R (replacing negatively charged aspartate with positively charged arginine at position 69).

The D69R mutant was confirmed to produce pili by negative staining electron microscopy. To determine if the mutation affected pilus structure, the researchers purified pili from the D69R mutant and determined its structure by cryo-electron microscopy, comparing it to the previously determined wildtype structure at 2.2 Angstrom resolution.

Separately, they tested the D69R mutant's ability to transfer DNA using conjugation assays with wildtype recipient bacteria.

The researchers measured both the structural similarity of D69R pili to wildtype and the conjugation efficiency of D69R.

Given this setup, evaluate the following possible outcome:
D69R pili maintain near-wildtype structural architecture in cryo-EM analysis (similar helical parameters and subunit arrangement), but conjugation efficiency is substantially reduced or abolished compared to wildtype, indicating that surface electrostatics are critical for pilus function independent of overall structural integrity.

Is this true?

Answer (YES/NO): YES